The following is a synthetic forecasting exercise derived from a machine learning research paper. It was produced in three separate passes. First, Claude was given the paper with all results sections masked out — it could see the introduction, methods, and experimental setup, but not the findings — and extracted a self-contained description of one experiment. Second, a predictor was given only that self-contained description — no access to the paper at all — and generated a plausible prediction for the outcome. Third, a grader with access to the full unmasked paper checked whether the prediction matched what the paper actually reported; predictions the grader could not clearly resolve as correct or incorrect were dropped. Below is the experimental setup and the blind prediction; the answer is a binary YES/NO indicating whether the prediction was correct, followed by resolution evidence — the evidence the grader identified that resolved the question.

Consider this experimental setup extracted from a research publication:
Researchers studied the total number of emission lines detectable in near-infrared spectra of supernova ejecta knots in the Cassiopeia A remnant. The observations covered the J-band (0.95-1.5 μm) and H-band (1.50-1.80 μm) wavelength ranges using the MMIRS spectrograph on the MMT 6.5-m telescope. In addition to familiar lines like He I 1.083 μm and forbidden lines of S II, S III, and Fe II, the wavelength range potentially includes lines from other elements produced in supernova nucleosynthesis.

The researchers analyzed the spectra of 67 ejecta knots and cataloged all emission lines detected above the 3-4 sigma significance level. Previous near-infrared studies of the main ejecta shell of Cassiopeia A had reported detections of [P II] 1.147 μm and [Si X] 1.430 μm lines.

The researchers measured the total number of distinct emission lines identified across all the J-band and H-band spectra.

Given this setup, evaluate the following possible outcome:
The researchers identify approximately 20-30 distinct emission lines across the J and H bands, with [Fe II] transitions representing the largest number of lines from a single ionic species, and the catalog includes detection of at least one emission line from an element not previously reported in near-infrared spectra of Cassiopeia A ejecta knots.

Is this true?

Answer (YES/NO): NO